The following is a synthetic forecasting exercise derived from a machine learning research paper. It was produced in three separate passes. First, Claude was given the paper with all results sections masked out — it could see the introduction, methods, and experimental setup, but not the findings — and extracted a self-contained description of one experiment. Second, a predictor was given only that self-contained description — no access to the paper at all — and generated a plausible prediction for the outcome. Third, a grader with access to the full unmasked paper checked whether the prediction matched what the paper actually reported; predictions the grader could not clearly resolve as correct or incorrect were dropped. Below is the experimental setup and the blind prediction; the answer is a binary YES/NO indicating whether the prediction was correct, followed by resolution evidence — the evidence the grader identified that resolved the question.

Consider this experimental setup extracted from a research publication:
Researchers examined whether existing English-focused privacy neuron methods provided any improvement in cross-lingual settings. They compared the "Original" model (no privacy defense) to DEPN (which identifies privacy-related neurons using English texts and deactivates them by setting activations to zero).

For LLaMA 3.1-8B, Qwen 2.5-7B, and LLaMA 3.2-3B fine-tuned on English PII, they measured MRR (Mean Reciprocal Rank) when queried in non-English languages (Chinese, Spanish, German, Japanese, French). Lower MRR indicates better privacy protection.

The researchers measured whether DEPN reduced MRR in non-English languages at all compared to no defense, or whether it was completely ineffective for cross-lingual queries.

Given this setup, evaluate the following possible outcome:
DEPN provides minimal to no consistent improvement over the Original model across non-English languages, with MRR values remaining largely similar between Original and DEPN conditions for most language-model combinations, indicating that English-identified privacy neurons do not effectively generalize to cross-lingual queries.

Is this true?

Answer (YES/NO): NO